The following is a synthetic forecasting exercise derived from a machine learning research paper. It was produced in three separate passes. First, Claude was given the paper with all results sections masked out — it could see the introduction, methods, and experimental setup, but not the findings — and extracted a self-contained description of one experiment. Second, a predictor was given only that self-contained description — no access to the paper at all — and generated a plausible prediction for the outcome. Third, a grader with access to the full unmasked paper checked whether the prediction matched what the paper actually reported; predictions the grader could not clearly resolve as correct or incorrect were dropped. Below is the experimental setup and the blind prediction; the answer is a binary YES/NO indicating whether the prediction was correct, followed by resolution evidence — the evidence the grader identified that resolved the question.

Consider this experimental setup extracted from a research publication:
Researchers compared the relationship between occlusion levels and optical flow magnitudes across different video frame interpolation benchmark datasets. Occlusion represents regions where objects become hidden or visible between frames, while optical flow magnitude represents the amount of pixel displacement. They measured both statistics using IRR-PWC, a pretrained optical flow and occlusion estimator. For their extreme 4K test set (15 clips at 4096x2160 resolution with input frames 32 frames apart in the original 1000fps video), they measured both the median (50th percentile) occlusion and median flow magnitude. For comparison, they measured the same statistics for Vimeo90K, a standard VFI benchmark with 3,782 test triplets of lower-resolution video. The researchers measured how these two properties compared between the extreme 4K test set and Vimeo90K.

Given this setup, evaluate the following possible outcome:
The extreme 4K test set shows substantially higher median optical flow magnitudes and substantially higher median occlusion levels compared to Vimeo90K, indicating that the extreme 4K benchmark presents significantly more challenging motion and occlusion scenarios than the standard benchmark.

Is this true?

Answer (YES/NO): NO